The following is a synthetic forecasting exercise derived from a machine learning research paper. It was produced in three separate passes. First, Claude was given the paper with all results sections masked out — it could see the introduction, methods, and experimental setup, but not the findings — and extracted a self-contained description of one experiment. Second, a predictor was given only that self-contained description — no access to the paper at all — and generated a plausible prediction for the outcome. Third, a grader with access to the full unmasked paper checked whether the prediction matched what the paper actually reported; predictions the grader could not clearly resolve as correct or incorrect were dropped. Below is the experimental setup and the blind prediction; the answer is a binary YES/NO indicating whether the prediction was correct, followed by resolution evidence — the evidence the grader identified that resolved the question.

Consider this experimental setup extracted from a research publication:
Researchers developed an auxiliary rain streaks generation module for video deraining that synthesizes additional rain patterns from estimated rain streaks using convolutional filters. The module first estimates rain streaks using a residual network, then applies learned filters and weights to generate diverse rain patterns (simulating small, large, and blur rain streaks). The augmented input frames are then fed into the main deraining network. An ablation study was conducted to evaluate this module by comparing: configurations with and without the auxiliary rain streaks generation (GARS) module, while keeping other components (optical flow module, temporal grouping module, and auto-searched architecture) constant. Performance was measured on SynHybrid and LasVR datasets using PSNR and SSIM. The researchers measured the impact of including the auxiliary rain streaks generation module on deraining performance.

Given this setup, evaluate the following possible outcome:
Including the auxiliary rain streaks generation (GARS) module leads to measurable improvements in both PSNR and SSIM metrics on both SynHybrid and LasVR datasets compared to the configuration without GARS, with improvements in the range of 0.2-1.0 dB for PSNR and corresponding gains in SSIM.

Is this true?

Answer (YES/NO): NO